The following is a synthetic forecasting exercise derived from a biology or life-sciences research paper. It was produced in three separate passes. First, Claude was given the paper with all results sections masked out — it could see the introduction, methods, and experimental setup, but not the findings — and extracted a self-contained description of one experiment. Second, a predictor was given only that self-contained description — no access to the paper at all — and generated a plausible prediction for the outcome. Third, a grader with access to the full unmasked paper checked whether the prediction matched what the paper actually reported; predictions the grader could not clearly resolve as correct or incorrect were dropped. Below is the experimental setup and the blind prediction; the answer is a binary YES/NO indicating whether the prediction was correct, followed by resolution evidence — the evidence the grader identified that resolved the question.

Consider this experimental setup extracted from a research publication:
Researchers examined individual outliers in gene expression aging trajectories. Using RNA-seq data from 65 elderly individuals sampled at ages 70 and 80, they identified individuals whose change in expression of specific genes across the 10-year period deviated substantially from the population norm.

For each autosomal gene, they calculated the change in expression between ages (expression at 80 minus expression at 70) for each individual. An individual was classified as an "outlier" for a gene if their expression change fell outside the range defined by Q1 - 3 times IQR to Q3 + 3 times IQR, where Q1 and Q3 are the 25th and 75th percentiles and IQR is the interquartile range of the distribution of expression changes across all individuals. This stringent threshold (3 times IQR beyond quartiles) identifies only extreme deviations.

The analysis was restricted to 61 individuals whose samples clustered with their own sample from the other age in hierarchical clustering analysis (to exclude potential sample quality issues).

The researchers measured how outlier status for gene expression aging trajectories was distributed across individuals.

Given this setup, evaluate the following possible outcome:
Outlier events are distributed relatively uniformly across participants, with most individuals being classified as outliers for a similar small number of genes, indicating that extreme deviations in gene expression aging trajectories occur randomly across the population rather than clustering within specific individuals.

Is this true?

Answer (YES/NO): NO